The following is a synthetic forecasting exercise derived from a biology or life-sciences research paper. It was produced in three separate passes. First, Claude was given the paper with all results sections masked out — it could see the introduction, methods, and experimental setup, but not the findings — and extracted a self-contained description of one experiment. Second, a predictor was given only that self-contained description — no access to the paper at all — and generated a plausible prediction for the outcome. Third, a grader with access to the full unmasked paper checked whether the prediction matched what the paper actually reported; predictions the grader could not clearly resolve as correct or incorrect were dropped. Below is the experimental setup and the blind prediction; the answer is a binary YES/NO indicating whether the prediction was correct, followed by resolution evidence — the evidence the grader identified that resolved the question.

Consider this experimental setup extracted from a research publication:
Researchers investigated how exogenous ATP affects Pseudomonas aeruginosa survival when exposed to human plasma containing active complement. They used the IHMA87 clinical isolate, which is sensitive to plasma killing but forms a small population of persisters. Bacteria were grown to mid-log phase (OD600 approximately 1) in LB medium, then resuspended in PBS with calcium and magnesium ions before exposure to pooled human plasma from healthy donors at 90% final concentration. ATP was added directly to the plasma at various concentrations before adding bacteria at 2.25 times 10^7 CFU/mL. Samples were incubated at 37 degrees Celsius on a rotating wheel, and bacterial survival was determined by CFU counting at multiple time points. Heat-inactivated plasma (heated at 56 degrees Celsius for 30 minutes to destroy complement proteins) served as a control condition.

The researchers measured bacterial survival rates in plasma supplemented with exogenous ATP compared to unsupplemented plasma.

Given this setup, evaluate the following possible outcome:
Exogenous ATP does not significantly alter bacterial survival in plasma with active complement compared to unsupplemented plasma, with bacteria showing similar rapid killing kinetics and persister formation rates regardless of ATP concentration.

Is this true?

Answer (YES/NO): NO